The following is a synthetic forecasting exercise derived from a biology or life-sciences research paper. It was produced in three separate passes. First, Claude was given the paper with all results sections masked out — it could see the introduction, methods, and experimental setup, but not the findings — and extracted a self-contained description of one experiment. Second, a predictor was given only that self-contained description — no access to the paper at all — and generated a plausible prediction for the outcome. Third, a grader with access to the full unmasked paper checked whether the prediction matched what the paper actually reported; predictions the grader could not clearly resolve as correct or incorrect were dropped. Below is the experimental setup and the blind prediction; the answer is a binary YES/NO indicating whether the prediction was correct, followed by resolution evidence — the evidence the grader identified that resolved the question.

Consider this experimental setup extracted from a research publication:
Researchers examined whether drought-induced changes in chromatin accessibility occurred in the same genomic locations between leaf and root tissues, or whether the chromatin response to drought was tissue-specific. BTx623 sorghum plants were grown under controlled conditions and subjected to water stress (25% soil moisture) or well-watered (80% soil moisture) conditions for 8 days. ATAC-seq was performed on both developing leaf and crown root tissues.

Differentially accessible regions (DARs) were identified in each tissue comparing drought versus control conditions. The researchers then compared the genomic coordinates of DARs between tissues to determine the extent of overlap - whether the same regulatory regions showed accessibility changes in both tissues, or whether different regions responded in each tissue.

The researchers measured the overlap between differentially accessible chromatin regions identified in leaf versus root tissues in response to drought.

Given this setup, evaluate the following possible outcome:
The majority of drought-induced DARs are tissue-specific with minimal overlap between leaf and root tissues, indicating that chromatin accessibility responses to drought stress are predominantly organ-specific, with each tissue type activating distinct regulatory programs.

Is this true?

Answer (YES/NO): YES